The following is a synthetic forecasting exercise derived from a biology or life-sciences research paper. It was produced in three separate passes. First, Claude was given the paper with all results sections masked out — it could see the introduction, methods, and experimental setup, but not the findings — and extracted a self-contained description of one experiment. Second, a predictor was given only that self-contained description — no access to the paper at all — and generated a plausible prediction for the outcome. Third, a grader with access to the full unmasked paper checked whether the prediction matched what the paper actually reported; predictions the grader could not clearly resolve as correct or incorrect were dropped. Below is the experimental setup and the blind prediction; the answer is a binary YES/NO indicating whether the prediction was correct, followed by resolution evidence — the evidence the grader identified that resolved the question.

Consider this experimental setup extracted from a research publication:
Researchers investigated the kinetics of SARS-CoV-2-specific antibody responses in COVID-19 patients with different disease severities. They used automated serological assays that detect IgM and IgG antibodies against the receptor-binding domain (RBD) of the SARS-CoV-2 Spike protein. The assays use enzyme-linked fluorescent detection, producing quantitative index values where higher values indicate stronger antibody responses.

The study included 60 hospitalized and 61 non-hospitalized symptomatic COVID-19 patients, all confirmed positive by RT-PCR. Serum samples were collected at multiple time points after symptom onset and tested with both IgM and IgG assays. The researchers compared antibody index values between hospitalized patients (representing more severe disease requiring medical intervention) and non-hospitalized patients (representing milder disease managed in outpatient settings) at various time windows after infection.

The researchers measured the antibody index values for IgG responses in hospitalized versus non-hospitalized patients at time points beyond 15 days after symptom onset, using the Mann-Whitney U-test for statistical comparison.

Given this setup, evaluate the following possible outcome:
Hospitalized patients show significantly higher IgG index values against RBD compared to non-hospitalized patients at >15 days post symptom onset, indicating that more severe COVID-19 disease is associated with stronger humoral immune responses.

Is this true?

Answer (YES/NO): YES